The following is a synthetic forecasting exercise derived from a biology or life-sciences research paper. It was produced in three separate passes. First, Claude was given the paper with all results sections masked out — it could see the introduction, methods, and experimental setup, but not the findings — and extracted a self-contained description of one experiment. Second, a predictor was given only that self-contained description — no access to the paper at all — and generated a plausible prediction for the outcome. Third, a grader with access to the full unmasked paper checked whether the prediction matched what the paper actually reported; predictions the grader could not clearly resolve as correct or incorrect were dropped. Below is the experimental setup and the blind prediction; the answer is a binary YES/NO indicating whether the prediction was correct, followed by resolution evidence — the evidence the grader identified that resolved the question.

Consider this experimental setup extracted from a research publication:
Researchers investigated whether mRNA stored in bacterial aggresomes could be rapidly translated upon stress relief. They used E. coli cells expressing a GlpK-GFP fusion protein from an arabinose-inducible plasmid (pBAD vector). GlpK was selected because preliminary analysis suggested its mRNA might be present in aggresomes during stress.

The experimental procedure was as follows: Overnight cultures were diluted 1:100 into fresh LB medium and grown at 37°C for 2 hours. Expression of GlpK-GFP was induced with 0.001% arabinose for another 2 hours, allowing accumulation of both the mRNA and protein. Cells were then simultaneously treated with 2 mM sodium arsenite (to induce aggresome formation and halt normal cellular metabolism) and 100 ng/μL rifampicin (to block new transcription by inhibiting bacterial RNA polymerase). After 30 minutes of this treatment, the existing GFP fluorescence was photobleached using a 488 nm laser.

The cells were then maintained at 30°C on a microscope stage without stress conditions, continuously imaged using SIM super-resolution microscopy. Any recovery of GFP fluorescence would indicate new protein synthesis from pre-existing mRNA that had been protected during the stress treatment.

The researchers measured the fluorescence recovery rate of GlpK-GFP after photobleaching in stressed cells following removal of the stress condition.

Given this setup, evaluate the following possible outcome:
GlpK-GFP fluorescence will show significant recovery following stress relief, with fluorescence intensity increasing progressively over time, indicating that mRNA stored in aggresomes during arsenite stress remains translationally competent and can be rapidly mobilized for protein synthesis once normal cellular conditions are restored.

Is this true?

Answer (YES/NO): YES